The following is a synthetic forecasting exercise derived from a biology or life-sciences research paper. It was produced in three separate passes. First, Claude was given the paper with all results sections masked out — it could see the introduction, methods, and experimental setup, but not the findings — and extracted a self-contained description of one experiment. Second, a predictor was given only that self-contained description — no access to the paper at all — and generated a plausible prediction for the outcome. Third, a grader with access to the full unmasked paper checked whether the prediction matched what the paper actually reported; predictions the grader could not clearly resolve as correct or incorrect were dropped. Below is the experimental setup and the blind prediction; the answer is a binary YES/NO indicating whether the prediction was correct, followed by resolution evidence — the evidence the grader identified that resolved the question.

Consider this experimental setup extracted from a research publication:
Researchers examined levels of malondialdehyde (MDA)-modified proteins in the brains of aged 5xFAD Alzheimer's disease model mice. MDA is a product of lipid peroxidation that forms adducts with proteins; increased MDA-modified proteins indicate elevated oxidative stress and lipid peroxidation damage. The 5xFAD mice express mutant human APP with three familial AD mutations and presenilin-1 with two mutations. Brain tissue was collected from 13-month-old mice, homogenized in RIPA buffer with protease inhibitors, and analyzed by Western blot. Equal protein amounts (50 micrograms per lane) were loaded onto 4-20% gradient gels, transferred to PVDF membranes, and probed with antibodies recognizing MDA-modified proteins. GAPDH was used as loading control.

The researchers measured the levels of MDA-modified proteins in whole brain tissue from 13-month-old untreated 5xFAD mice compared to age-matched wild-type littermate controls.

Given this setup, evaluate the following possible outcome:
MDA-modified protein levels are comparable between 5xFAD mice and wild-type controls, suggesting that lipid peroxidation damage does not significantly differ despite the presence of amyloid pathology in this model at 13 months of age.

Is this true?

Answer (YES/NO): NO